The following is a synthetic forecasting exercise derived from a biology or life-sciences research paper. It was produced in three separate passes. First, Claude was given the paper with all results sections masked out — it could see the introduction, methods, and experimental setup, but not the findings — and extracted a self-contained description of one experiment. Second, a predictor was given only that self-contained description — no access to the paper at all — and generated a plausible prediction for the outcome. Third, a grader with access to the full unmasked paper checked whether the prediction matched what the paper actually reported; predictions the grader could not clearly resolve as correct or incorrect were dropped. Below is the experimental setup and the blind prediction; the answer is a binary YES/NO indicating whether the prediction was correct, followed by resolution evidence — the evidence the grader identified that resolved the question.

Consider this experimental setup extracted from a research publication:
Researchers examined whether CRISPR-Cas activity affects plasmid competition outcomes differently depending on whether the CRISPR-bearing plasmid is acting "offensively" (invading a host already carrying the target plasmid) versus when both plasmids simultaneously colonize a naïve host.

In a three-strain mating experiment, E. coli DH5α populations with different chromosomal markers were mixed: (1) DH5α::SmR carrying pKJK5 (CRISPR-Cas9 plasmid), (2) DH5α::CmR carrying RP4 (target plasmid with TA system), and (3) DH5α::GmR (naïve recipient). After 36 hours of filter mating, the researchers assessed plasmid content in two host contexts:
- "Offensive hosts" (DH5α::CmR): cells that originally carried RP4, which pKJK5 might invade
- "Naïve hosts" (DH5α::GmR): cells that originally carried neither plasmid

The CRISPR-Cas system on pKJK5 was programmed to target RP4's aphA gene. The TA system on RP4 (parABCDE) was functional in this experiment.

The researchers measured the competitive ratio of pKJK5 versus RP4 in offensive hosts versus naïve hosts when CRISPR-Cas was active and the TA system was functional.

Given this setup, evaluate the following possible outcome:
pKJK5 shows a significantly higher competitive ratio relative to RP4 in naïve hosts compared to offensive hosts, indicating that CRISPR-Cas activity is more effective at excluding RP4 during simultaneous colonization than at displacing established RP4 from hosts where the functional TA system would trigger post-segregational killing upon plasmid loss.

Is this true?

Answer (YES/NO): YES